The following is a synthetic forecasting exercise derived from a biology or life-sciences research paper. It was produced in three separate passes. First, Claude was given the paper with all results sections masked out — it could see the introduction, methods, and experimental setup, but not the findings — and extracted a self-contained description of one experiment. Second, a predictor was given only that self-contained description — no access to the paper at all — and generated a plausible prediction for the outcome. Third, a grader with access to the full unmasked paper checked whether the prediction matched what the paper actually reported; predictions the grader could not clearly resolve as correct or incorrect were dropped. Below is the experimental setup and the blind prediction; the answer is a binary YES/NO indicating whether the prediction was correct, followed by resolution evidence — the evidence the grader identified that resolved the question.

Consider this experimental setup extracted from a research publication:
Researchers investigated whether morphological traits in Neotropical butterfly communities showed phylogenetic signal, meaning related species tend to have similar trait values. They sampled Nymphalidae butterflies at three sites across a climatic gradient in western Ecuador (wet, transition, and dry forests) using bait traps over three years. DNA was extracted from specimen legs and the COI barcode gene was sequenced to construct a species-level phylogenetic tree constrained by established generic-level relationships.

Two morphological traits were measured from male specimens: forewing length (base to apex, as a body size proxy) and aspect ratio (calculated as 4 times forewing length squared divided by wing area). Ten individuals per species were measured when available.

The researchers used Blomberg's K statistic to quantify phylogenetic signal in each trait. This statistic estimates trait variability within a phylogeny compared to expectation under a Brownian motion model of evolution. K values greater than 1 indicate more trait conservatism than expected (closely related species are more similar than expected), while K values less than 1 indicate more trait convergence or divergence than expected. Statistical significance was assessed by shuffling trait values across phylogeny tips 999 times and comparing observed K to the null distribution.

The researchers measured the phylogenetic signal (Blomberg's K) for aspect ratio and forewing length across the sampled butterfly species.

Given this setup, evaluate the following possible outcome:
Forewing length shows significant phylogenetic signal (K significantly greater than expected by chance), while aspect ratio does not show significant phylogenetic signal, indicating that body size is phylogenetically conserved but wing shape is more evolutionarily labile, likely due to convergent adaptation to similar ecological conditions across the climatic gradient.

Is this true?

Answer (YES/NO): NO